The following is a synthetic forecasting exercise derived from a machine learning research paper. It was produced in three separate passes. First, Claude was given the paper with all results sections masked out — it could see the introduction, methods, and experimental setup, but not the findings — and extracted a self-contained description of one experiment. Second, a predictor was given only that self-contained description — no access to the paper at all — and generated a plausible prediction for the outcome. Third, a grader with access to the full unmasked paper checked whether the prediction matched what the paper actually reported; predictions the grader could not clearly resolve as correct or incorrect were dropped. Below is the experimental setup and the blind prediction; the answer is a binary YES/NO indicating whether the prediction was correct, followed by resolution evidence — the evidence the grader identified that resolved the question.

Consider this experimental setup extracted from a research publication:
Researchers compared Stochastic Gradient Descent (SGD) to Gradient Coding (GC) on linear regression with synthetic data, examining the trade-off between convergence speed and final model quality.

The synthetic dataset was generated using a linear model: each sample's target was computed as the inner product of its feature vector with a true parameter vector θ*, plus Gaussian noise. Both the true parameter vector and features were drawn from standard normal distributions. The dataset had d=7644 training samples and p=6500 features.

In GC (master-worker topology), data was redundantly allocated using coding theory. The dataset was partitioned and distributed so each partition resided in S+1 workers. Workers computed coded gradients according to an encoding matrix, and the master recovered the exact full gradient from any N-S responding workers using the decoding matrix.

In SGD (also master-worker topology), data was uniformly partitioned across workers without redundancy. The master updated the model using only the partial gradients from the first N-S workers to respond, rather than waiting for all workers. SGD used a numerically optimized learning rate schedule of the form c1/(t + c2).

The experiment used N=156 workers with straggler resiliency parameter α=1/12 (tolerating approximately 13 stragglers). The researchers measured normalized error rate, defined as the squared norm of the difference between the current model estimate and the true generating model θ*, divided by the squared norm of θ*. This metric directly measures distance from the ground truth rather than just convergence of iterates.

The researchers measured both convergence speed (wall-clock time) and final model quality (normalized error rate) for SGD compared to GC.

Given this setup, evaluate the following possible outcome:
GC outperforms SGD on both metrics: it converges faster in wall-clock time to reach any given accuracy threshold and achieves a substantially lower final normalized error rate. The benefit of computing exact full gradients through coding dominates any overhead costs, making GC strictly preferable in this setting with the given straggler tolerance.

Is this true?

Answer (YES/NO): NO